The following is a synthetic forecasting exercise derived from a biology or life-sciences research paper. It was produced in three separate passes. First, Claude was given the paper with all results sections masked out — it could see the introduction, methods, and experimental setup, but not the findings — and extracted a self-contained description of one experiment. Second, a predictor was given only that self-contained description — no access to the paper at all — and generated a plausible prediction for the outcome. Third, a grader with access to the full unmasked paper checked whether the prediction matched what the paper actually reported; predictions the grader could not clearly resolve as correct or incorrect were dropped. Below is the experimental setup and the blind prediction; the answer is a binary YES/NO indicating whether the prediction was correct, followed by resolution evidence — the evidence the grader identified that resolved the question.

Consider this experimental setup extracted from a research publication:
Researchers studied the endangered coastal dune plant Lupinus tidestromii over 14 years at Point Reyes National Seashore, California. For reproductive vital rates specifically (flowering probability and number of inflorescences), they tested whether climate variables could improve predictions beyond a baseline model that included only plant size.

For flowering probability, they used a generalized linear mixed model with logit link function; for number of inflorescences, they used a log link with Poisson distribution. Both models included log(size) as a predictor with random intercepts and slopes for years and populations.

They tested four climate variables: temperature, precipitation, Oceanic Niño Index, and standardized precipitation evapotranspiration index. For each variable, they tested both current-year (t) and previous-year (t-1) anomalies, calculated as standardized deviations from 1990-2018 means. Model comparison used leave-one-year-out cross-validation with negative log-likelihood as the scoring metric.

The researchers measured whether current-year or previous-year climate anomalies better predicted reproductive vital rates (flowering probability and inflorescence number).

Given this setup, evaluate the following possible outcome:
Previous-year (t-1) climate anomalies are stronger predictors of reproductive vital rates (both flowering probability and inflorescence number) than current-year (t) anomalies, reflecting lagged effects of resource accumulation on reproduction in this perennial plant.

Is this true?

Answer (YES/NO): NO